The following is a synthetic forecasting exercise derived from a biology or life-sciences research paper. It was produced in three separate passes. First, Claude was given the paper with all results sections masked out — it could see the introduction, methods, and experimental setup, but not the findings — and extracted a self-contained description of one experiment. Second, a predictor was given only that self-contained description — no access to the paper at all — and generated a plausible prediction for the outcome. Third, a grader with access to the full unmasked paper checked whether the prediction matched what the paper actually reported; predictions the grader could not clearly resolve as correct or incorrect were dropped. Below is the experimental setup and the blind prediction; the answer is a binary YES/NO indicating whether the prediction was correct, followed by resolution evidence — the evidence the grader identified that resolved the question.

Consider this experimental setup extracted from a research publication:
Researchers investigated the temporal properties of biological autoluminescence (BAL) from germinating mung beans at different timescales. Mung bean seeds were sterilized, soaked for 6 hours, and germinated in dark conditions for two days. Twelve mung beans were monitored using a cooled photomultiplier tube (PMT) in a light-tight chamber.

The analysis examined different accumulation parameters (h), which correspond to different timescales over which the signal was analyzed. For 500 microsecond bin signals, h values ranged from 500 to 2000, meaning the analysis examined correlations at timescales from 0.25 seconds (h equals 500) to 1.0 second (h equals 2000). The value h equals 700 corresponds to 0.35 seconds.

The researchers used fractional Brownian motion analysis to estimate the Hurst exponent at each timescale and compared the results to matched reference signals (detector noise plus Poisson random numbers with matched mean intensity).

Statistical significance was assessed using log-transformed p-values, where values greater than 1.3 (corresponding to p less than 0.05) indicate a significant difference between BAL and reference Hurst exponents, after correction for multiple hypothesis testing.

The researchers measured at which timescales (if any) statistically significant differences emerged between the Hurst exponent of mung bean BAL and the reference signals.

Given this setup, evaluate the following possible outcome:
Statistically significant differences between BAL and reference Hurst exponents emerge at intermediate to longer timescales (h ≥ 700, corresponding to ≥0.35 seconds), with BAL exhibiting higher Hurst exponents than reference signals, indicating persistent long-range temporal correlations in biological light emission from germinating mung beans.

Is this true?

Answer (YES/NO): NO